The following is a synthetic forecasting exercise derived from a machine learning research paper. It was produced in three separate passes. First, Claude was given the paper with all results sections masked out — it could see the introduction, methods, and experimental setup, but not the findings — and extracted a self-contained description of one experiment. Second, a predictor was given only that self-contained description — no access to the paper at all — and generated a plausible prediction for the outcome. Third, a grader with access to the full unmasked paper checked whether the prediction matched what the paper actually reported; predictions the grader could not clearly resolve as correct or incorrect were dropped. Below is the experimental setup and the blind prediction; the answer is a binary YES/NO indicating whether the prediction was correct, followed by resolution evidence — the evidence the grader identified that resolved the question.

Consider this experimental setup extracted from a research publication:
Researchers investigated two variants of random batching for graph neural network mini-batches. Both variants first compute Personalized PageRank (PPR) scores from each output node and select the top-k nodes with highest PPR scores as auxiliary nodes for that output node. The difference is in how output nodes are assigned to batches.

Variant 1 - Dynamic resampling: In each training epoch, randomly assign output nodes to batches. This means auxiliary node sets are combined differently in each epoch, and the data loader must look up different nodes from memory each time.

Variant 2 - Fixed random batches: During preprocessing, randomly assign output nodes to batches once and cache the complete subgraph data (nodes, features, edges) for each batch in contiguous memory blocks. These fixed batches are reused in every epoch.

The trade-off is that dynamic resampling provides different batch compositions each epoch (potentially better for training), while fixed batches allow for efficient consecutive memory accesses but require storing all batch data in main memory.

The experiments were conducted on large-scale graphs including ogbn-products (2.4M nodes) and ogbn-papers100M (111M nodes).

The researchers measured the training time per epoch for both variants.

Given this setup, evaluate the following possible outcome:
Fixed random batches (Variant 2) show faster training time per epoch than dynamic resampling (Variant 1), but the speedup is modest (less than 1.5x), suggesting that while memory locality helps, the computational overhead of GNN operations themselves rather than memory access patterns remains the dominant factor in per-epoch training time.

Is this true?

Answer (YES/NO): NO